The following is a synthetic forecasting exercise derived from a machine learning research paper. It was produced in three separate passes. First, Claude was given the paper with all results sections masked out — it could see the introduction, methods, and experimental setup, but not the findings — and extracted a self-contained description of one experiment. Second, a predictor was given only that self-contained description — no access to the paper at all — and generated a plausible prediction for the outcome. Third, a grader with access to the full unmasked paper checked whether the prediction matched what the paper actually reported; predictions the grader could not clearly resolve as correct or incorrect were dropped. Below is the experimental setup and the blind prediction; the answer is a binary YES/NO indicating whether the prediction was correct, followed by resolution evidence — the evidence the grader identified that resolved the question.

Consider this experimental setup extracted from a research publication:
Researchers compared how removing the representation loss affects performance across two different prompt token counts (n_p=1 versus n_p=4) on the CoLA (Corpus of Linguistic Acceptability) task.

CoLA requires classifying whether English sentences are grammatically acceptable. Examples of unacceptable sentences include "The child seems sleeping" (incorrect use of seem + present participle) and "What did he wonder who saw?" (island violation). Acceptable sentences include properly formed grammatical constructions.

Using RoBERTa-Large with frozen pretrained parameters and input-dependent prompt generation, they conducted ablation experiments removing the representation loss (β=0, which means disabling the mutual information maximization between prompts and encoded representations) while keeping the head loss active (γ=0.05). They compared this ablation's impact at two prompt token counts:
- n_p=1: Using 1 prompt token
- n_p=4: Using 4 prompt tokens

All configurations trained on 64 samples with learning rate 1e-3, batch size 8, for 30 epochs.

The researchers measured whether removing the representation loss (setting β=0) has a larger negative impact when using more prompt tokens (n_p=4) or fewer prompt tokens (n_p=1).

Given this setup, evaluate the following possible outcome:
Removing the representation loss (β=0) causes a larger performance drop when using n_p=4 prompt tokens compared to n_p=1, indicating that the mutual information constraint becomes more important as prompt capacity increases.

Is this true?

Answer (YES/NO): YES